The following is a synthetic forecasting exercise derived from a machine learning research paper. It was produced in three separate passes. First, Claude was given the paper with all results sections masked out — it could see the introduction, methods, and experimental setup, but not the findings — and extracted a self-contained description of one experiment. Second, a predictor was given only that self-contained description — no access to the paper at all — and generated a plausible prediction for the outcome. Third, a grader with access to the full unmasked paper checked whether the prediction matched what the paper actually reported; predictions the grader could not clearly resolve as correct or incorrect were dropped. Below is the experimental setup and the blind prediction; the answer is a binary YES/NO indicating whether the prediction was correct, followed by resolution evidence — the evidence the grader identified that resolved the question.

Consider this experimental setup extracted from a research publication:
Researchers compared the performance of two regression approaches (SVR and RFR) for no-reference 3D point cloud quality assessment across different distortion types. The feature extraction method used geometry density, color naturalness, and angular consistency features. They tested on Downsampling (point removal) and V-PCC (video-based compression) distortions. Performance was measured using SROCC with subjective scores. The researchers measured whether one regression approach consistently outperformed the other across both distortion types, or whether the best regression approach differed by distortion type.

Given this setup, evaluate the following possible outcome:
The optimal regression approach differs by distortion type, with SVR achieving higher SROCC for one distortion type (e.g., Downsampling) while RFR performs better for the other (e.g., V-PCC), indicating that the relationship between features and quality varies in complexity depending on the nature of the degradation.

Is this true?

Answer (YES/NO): NO